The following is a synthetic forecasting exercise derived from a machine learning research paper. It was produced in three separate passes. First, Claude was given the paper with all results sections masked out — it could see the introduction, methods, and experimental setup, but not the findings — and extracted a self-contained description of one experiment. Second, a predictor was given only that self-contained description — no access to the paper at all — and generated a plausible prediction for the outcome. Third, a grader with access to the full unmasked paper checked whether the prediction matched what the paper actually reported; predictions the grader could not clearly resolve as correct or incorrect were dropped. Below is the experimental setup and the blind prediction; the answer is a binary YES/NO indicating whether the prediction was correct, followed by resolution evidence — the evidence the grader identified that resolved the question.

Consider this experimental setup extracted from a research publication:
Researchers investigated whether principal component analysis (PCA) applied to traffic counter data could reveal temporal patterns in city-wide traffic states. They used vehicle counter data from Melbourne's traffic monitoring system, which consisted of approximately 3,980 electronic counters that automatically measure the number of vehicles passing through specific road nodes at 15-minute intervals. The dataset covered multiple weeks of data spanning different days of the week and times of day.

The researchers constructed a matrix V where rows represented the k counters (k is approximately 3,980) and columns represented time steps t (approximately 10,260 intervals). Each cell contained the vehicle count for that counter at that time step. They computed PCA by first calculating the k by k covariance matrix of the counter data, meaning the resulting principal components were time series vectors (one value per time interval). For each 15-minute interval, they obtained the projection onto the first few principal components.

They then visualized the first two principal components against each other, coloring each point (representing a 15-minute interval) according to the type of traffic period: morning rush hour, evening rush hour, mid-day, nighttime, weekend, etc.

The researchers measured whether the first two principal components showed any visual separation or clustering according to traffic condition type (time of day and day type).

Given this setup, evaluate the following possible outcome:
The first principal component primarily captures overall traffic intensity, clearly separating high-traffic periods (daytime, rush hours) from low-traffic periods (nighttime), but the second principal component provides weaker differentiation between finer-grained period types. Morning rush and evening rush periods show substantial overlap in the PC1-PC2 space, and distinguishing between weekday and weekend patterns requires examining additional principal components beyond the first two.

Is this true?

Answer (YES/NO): NO